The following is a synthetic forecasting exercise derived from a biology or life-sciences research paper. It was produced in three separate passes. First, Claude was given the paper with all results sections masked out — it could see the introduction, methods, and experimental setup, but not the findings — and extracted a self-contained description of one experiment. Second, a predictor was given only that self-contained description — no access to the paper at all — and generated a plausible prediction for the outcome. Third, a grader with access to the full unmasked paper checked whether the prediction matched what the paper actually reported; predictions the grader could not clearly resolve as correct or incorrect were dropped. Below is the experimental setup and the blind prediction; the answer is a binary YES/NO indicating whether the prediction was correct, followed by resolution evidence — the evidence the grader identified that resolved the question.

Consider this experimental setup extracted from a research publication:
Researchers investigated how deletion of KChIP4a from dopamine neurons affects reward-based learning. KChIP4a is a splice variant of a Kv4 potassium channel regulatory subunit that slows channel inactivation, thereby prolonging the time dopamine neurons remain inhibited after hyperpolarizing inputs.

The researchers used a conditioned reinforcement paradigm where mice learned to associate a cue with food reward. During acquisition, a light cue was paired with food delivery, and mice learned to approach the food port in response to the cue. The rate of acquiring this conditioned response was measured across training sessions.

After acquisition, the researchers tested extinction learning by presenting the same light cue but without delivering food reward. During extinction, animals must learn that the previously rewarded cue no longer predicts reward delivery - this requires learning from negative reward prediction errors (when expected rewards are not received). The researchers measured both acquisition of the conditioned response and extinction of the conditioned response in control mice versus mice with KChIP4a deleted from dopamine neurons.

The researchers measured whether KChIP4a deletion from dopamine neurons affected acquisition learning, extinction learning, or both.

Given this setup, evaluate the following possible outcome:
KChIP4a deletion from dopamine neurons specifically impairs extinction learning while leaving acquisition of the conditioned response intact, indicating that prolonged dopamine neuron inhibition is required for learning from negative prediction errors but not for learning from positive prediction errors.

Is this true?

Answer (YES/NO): NO